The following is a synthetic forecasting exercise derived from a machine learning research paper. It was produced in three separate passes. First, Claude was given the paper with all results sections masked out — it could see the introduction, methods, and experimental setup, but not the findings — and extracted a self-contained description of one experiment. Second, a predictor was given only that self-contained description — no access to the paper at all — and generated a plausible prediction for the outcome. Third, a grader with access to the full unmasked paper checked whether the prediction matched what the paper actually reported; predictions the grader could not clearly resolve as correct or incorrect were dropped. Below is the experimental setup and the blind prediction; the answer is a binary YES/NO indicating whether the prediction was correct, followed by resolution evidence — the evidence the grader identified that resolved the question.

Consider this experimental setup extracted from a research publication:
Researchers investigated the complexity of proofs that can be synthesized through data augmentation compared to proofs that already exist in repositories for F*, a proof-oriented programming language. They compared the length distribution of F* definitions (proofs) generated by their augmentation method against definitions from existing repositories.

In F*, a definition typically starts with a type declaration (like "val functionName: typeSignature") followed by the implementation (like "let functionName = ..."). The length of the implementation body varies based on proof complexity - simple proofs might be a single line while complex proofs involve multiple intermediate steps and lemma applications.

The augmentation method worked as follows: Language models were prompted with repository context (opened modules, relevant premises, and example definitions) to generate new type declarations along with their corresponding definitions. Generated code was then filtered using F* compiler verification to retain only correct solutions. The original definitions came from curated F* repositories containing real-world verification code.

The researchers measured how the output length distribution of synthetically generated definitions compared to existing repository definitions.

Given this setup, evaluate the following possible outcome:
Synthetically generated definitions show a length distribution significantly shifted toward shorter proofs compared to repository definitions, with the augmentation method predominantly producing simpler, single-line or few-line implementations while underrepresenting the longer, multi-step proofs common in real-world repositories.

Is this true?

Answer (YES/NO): YES